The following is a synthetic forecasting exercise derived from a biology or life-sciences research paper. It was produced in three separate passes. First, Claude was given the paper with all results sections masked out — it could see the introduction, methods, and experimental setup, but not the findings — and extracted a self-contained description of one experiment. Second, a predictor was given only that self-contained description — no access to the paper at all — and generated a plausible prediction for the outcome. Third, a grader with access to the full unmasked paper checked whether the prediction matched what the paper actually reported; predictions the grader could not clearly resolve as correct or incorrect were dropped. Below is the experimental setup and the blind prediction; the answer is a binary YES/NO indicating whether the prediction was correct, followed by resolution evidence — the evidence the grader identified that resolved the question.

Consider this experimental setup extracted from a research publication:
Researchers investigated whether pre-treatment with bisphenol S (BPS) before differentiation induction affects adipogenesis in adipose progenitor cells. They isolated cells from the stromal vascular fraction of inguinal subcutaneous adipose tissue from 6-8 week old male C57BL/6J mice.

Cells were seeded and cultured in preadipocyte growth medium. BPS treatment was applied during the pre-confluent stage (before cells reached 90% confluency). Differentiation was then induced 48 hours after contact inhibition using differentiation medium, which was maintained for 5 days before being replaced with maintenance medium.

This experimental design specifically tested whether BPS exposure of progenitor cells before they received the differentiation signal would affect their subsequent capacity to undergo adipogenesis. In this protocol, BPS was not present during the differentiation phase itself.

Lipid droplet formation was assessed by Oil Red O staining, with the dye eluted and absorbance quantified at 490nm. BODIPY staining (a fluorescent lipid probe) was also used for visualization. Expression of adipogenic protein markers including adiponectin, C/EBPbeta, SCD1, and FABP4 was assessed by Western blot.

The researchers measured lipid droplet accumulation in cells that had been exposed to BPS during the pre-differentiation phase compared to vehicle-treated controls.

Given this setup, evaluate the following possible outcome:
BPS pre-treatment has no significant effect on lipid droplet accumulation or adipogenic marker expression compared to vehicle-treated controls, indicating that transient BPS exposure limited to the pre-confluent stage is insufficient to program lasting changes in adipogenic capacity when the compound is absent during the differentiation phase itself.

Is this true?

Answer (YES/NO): NO